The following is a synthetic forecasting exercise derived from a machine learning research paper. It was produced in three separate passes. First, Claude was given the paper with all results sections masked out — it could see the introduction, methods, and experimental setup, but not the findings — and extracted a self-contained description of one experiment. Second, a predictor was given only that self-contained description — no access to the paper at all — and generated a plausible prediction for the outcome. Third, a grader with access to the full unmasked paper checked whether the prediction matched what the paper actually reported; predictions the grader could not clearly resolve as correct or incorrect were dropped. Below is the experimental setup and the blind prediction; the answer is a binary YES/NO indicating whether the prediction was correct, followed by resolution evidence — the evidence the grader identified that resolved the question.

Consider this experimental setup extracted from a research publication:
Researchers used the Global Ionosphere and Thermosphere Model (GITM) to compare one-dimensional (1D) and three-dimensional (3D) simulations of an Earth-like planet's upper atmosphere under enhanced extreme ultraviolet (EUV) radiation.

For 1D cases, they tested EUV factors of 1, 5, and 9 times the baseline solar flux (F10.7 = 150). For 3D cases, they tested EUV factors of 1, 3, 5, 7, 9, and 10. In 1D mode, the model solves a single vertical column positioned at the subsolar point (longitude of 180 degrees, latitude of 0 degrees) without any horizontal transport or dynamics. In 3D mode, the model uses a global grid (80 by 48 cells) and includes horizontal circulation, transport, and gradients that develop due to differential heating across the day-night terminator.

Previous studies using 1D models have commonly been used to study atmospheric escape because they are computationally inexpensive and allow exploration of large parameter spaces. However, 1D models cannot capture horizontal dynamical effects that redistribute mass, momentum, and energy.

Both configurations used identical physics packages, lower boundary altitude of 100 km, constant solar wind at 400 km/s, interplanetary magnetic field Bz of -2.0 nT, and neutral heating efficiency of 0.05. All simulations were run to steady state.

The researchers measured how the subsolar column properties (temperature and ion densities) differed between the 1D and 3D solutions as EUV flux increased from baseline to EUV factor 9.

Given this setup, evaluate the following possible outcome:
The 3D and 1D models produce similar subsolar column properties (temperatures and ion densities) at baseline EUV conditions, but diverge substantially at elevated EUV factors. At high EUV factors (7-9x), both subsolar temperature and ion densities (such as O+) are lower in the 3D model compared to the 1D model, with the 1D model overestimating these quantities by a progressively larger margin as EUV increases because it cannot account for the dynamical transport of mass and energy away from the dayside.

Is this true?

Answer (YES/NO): NO